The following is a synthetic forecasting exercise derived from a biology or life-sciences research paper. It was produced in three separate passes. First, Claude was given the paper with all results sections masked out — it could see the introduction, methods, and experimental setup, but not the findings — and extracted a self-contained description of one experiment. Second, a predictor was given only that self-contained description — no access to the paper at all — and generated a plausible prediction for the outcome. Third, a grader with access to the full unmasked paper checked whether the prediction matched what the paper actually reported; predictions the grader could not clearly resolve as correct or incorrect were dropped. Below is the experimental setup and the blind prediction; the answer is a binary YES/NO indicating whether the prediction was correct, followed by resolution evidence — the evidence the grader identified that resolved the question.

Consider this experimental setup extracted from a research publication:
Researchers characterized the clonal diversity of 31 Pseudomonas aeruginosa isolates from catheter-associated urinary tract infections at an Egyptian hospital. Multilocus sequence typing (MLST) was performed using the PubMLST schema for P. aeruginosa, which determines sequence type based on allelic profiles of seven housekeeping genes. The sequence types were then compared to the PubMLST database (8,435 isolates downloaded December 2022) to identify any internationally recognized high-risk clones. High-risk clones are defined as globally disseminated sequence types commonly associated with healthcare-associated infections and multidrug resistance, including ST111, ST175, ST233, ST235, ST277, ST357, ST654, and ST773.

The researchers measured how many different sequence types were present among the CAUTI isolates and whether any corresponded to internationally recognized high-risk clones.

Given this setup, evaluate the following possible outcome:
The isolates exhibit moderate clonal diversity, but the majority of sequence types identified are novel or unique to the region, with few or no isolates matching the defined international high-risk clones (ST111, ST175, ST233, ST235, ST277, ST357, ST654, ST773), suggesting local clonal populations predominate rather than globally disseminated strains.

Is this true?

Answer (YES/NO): NO